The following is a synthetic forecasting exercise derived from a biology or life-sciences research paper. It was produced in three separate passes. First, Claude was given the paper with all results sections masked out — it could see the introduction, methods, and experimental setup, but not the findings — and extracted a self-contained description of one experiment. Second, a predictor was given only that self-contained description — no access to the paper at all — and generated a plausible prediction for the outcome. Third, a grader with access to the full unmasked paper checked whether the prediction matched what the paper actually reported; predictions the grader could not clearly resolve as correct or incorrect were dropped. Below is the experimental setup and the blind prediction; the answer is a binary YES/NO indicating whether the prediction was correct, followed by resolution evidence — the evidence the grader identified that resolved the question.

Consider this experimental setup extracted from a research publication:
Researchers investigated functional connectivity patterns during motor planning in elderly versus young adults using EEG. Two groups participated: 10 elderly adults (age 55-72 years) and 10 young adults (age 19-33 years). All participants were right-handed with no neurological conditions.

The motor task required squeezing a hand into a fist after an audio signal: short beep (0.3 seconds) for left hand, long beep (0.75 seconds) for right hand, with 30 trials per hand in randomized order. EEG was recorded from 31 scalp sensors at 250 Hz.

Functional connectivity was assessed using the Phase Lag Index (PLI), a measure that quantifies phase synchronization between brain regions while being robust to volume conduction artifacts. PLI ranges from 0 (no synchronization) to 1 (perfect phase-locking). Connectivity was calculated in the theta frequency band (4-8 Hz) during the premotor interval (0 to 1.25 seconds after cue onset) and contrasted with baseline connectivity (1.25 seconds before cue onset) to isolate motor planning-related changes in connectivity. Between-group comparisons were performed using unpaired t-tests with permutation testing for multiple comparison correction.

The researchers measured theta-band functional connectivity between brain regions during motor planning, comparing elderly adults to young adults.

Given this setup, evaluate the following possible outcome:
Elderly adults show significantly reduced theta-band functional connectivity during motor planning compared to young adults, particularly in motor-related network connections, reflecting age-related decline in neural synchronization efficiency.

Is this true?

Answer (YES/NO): NO